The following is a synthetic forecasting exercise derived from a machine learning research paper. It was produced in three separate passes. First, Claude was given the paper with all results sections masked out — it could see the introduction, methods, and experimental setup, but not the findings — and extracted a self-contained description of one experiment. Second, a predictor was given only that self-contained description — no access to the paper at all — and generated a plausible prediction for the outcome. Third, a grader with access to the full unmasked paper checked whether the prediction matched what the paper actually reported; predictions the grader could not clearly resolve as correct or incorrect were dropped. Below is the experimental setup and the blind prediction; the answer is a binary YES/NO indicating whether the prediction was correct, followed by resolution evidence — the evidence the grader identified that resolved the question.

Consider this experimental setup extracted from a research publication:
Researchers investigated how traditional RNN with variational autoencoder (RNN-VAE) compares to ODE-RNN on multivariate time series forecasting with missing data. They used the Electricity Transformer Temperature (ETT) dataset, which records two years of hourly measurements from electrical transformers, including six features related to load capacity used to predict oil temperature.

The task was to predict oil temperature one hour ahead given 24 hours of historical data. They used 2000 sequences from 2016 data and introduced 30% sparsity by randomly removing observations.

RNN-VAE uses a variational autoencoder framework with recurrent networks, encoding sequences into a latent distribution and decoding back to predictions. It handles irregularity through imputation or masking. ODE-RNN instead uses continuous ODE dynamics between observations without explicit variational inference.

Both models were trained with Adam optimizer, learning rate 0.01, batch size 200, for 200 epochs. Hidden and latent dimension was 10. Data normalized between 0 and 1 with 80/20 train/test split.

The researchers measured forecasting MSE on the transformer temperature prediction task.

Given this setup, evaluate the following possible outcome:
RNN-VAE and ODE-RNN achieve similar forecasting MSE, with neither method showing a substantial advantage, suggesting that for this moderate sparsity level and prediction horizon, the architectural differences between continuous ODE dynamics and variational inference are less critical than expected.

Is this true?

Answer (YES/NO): NO